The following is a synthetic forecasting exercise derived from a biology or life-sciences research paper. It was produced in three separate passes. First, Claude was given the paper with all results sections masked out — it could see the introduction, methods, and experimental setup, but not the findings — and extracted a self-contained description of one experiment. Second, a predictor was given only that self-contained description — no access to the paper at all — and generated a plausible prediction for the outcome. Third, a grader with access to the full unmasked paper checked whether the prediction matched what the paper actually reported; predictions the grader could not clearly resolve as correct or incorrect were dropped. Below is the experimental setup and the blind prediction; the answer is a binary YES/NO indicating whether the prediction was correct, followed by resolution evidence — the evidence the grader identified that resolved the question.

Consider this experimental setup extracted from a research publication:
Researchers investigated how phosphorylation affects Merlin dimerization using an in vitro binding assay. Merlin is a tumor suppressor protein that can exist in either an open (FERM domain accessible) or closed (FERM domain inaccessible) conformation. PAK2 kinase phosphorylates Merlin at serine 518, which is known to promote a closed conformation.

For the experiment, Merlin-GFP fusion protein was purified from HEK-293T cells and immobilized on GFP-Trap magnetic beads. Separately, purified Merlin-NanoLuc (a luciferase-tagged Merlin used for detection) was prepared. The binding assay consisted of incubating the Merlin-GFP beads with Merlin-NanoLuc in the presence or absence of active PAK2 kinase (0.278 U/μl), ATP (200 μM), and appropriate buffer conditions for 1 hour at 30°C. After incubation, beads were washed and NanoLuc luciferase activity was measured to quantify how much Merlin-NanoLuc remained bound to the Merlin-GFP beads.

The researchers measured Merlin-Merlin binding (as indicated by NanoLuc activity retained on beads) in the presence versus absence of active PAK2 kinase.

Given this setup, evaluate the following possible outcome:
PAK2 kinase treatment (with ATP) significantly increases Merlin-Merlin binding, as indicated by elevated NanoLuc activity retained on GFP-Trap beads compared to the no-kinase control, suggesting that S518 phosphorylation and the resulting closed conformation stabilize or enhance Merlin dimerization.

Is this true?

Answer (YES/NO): NO